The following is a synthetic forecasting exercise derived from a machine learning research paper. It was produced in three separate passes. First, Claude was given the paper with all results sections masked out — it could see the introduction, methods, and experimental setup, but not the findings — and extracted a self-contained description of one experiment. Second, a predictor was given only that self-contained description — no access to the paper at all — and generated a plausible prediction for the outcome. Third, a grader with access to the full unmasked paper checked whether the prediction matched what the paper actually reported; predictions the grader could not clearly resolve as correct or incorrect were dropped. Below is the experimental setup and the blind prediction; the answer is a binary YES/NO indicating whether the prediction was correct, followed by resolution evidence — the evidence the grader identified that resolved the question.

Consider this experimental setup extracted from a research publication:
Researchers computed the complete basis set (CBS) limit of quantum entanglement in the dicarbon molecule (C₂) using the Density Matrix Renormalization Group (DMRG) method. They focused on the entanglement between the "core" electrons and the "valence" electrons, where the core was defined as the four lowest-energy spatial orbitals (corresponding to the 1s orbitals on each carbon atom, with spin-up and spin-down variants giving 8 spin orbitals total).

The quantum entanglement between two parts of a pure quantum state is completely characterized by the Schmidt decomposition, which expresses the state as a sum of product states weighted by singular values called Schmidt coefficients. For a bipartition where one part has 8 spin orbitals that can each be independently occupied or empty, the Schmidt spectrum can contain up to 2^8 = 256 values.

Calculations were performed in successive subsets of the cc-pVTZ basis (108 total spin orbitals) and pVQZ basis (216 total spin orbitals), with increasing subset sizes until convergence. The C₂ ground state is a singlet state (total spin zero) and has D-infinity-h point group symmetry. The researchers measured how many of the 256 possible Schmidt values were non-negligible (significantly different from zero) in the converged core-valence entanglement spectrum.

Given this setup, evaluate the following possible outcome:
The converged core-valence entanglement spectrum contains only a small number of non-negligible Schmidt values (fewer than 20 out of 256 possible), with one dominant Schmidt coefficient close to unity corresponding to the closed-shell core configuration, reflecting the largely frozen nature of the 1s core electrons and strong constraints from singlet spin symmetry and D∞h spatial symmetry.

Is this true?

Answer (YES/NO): NO